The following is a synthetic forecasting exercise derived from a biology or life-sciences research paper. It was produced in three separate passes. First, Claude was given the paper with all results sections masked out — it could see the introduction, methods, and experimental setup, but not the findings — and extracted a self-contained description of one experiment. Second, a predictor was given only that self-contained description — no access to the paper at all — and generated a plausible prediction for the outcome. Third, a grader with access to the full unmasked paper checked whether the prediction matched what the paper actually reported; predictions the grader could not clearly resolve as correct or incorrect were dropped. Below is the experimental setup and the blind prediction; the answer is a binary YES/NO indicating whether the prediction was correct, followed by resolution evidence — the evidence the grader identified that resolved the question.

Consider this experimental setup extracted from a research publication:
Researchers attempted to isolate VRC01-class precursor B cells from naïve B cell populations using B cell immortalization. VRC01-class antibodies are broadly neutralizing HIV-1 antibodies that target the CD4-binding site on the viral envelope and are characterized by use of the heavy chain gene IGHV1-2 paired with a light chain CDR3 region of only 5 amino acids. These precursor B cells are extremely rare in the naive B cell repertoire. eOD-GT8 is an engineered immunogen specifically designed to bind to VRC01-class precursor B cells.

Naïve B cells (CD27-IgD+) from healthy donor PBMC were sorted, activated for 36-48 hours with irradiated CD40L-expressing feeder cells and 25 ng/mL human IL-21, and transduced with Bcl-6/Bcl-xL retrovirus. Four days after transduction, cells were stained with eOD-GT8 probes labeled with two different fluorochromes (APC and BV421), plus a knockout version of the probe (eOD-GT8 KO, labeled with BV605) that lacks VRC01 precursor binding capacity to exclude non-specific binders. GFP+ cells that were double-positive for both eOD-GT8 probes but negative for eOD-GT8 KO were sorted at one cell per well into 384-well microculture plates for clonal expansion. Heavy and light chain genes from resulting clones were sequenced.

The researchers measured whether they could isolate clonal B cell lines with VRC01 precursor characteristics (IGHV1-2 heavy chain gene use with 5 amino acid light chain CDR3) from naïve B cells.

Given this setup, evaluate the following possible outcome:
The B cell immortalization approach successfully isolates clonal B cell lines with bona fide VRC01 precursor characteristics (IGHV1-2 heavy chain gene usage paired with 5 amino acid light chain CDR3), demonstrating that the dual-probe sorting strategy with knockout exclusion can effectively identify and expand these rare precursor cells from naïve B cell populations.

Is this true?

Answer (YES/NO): YES